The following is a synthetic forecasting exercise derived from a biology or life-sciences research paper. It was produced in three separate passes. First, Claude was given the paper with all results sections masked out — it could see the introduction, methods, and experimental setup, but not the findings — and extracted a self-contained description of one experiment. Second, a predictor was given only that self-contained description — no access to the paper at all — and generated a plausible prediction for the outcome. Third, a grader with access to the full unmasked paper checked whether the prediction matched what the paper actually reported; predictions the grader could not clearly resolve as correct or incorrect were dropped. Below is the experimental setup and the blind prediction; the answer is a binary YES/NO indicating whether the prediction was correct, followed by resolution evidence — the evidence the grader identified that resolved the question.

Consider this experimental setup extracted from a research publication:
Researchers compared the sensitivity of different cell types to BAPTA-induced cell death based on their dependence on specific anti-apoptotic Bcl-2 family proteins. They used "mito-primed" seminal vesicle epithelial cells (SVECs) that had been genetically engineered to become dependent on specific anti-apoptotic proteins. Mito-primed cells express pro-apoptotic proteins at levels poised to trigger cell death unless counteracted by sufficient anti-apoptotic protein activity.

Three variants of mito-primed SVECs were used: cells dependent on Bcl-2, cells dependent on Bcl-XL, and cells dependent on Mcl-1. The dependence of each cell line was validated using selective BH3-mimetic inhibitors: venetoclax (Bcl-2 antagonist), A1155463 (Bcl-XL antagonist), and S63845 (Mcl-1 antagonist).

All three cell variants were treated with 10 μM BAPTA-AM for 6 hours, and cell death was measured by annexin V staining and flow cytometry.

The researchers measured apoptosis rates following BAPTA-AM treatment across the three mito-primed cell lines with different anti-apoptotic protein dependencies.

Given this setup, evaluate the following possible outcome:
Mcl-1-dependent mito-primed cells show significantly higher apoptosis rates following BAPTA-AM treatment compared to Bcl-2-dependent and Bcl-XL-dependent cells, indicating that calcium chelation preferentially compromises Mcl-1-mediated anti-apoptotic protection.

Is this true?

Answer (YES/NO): NO